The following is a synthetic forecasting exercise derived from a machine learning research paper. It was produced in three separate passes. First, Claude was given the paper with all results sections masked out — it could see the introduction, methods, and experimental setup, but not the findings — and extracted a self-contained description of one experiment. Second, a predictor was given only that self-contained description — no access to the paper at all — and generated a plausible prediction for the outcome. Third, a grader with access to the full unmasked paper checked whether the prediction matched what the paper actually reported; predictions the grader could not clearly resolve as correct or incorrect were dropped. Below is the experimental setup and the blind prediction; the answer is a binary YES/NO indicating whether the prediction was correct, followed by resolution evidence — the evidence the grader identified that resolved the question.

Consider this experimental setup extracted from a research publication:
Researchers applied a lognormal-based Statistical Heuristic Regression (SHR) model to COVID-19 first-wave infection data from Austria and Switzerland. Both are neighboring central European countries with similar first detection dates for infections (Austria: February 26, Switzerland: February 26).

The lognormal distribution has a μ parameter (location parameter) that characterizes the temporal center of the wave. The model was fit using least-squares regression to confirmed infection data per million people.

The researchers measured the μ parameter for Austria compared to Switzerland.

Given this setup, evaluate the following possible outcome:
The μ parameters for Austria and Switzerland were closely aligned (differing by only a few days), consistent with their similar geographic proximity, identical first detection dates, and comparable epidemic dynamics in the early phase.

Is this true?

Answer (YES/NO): NO